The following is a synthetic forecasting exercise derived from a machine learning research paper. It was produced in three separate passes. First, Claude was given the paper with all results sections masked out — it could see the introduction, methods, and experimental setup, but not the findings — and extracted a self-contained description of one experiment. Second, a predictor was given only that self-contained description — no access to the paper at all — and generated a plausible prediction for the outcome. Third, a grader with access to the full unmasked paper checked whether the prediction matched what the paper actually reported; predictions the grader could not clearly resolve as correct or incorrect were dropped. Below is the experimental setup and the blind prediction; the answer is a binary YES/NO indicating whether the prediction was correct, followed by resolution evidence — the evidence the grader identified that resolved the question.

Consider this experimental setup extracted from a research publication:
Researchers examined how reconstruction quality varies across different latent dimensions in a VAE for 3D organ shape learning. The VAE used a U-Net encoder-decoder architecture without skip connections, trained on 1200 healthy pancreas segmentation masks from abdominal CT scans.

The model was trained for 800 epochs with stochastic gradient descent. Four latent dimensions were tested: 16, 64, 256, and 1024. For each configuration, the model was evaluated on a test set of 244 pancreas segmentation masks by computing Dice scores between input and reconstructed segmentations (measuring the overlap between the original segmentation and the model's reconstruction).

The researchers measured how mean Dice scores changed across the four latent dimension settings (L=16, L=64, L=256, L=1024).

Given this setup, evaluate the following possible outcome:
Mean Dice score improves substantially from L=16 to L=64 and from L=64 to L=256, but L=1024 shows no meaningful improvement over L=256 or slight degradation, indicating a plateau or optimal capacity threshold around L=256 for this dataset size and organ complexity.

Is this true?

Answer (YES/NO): NO